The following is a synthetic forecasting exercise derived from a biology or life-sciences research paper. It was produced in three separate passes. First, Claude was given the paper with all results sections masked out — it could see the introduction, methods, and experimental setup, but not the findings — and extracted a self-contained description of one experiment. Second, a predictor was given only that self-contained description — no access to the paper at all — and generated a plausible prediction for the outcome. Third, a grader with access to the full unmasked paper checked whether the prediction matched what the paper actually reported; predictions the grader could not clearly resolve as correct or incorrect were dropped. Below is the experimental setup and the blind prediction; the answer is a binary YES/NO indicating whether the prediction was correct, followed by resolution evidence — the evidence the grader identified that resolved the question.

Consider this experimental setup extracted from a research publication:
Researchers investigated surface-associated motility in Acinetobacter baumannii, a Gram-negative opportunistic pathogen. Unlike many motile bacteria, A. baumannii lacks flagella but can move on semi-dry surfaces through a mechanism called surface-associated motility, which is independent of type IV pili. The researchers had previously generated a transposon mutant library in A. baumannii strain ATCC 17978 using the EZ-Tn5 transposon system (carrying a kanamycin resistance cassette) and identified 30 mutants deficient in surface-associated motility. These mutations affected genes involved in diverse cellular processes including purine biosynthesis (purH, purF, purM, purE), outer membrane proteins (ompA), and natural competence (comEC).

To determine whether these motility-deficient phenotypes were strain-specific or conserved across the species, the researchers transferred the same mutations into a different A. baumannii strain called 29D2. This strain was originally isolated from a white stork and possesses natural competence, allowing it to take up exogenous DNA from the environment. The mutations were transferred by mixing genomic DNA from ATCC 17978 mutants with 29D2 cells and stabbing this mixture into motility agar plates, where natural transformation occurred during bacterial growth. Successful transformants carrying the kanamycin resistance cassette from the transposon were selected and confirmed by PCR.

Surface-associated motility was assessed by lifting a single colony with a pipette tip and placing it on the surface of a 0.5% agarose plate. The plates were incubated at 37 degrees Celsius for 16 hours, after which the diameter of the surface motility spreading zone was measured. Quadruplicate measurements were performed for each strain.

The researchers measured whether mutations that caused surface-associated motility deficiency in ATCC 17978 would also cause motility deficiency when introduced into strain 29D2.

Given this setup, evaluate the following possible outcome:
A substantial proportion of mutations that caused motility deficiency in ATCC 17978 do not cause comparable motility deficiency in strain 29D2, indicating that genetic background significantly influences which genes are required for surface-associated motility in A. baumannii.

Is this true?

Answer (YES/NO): NO